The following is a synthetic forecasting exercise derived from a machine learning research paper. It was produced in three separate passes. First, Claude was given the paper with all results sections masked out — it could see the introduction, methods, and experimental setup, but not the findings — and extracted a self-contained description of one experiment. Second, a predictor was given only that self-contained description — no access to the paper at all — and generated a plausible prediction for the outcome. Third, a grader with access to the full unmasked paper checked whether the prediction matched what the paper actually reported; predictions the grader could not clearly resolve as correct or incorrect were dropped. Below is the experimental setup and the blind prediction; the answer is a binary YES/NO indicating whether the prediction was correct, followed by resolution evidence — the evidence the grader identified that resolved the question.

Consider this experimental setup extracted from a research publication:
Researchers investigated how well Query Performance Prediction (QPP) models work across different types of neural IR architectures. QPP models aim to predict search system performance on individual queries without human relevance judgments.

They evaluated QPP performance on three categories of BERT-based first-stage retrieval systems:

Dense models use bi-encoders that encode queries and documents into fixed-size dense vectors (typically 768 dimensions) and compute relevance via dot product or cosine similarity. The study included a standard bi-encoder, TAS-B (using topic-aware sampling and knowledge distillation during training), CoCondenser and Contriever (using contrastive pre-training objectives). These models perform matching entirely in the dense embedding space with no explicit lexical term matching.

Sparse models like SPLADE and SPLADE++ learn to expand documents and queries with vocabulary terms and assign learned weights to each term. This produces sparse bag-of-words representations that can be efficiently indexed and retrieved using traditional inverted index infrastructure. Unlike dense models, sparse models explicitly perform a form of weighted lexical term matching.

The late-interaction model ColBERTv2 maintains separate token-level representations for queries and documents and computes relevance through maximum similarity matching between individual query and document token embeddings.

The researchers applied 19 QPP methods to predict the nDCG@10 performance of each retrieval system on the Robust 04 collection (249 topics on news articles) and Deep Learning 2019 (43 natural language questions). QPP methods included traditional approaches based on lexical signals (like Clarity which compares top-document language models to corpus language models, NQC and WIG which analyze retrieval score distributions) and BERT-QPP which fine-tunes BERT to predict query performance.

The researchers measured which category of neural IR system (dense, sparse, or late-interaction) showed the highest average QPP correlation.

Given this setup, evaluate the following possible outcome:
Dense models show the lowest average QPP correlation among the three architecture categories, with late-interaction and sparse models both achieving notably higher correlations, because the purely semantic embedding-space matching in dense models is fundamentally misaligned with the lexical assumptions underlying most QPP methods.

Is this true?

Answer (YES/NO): YES